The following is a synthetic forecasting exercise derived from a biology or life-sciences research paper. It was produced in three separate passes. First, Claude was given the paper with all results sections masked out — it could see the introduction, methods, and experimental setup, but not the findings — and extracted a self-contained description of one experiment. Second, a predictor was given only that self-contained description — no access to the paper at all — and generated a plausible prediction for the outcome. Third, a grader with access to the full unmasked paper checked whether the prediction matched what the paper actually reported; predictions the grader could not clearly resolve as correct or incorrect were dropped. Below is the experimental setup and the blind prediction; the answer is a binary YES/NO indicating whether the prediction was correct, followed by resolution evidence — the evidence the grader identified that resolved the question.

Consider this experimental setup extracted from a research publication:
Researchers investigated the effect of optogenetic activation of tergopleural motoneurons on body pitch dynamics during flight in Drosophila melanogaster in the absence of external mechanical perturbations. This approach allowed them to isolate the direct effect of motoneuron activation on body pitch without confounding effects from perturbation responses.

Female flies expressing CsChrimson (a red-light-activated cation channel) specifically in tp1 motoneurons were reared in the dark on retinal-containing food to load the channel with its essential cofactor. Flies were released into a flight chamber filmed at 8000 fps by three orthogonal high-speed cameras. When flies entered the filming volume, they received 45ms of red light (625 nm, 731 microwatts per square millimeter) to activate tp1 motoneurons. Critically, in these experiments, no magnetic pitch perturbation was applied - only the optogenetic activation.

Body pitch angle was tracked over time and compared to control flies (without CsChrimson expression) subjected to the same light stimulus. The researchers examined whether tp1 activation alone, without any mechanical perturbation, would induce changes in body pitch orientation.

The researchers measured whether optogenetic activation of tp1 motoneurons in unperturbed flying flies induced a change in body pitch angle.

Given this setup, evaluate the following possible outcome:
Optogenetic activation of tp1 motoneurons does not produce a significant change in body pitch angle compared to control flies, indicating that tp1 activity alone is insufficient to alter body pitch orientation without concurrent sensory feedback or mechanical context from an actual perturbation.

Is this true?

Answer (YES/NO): YES